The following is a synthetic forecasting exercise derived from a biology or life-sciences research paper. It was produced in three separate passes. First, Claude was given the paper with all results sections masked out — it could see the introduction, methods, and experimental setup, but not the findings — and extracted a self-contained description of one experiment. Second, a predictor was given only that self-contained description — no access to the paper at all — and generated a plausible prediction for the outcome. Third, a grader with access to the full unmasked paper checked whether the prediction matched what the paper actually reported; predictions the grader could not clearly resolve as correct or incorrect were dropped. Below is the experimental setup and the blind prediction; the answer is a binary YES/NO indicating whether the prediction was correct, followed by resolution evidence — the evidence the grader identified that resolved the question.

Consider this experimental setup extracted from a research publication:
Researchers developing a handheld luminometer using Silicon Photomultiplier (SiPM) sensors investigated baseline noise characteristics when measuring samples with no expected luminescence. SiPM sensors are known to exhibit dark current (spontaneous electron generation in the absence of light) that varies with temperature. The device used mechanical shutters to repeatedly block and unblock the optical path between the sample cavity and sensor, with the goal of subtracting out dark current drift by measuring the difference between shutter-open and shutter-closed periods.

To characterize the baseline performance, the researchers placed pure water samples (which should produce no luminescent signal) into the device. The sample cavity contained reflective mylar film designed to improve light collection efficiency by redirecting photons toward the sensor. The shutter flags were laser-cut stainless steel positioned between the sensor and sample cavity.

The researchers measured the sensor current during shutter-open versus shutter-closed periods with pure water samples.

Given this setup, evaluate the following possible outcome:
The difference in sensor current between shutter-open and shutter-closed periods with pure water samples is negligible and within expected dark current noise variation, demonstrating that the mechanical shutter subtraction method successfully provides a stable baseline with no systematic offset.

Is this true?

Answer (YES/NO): NO